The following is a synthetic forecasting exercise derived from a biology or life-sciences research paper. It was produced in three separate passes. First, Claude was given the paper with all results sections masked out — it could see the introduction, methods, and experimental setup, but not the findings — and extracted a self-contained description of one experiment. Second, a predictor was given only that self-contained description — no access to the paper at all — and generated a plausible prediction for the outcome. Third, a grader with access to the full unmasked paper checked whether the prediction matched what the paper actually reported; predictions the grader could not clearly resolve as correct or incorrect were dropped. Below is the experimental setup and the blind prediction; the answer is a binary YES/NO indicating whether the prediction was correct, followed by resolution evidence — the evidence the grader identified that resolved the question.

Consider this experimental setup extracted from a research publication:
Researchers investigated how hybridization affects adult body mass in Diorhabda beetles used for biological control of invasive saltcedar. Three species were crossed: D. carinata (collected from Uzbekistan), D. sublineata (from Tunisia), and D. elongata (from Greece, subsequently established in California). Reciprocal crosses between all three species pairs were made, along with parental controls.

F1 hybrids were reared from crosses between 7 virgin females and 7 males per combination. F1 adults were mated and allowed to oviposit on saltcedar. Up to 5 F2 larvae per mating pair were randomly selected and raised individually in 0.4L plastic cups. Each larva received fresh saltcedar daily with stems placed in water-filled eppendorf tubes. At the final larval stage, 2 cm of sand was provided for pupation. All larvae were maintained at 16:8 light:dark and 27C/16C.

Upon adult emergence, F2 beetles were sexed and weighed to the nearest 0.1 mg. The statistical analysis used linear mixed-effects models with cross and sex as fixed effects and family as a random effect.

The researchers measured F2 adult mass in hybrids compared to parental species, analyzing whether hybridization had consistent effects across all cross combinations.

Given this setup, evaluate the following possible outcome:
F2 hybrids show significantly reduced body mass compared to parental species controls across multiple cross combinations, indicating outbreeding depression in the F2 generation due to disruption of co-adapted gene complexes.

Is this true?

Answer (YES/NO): NO